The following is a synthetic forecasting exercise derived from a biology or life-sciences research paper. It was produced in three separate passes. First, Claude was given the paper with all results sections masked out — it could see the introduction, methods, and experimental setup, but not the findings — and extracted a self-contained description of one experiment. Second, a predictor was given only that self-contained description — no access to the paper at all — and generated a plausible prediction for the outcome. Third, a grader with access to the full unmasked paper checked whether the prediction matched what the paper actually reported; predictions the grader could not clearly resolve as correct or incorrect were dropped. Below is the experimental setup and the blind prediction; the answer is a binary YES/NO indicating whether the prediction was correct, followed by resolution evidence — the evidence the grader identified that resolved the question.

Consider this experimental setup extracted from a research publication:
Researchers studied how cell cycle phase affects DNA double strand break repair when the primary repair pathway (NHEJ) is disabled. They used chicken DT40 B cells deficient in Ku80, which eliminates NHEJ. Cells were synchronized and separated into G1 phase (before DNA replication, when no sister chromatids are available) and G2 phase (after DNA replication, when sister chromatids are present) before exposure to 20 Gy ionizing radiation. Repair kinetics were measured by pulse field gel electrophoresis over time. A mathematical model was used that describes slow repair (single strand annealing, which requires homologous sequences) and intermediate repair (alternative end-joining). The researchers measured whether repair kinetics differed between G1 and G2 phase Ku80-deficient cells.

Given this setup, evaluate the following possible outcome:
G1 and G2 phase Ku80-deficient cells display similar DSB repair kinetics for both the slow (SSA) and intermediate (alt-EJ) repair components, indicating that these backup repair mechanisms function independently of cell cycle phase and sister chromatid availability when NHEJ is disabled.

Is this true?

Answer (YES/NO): NO